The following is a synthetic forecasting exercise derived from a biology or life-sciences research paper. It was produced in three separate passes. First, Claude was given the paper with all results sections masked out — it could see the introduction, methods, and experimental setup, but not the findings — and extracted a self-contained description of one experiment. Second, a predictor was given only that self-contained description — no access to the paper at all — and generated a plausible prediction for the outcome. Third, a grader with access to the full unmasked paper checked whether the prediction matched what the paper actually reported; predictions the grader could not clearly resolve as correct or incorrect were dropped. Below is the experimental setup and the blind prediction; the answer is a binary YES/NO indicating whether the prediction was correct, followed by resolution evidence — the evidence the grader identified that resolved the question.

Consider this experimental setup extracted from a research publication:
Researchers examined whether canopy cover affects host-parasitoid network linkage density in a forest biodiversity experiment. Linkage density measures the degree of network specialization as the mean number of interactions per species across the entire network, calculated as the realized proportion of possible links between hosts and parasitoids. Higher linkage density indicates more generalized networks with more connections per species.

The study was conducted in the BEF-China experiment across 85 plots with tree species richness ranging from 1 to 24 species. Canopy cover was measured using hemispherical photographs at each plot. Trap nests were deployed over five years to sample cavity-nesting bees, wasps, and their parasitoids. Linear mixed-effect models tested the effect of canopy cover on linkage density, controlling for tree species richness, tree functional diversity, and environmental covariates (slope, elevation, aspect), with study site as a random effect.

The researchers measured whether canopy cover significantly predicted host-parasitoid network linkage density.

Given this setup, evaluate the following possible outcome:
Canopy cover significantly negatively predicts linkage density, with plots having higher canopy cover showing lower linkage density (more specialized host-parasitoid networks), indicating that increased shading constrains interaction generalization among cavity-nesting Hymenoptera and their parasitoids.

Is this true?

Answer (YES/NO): NO